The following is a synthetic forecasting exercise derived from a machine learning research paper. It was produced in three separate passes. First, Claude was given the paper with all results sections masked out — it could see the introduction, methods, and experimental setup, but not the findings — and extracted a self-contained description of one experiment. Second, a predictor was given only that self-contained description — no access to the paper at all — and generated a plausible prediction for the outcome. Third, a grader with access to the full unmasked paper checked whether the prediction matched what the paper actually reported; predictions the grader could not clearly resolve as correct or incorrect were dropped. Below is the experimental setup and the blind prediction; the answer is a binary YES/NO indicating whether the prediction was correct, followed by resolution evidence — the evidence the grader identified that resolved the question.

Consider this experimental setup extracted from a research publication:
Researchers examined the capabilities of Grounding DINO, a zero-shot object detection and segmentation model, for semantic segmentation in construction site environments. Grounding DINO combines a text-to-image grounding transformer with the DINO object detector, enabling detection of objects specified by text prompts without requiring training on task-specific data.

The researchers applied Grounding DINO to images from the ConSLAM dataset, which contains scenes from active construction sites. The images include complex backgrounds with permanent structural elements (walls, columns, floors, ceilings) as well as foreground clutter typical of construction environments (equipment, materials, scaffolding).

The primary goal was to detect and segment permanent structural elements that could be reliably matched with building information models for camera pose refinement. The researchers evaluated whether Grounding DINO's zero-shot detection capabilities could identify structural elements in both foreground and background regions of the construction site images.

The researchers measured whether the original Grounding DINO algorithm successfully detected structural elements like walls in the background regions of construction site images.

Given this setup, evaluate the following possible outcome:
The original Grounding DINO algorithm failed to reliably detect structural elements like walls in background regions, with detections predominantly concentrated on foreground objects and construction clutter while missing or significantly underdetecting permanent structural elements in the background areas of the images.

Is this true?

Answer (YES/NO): YES